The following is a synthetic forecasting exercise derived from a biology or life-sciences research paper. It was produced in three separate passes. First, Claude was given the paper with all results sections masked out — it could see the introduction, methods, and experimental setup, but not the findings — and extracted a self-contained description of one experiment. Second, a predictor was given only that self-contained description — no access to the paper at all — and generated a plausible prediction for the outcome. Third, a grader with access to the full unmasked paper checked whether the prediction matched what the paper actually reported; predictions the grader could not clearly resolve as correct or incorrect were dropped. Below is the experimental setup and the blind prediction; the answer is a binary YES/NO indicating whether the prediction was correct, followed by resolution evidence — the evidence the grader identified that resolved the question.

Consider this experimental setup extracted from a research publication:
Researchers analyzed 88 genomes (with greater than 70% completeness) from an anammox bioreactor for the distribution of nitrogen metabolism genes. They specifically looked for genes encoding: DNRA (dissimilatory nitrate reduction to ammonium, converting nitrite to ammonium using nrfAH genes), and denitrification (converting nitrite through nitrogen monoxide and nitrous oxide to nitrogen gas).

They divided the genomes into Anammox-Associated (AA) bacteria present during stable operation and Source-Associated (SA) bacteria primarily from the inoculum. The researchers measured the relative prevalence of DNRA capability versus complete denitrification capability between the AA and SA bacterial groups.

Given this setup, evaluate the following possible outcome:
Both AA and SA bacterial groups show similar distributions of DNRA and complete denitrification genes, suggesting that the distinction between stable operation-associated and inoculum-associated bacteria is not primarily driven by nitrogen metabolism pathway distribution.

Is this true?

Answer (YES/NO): NO